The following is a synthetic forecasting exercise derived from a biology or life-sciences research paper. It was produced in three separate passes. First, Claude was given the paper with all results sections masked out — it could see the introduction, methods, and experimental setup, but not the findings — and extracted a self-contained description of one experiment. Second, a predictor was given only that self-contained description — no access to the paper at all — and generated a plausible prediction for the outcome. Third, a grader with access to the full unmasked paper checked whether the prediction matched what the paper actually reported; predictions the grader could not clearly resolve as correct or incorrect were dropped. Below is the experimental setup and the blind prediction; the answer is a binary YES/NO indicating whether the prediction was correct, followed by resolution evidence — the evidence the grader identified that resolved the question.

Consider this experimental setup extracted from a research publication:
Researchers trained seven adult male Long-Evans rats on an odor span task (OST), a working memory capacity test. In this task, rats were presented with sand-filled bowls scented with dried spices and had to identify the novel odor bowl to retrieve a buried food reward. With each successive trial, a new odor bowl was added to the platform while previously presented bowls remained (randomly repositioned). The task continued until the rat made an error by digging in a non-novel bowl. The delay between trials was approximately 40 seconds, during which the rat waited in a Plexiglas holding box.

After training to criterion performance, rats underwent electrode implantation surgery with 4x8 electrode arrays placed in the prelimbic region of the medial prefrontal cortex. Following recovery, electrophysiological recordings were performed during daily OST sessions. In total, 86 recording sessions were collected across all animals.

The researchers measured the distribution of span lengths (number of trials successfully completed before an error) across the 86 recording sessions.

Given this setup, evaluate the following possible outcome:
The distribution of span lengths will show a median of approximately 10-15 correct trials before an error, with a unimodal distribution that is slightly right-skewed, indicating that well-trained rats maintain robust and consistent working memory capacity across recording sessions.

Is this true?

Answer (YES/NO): NO